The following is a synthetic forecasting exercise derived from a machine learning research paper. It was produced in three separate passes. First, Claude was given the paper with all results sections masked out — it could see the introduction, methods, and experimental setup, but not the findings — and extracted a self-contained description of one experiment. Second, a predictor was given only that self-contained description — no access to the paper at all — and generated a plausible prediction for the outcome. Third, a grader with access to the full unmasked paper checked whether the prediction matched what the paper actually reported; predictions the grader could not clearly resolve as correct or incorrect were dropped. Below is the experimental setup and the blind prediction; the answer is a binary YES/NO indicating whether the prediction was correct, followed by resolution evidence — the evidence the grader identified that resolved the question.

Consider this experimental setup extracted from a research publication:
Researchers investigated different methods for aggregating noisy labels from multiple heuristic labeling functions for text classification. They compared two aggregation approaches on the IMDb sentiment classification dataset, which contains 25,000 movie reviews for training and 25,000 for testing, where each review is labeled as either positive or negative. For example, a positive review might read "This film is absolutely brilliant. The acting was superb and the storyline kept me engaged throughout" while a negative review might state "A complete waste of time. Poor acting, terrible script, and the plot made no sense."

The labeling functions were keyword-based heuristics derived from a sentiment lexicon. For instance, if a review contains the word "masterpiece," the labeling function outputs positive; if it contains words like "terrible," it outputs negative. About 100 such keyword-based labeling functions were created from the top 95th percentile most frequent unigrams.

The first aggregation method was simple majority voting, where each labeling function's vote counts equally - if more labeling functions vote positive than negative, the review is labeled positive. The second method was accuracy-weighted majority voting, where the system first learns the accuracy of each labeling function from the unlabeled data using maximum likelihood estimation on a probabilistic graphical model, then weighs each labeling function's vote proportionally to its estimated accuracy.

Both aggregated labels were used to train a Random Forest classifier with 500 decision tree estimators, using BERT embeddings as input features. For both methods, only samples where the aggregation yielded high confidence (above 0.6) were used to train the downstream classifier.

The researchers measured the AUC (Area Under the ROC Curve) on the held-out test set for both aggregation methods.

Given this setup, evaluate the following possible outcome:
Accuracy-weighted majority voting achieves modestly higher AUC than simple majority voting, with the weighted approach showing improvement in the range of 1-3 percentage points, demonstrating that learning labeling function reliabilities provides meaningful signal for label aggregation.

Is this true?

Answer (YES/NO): NO